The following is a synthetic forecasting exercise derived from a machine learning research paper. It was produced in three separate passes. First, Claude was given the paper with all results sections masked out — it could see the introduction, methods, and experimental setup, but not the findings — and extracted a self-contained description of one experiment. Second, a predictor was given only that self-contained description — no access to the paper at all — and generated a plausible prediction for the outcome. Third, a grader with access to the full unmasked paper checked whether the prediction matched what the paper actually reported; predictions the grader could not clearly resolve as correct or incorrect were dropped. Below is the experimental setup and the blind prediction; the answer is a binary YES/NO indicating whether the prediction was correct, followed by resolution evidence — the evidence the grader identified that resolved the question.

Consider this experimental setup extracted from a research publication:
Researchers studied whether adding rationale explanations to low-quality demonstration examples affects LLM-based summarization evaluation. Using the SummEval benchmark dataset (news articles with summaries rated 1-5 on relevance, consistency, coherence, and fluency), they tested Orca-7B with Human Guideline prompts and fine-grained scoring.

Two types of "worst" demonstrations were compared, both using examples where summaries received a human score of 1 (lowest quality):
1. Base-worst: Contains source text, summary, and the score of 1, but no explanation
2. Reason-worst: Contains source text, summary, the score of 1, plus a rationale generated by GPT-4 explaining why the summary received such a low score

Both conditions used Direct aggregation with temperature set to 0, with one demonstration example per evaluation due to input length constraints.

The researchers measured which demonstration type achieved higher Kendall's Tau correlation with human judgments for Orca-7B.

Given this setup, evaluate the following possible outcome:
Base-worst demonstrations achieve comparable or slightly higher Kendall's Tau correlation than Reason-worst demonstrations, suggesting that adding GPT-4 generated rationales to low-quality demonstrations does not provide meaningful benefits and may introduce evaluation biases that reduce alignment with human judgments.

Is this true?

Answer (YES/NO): NO